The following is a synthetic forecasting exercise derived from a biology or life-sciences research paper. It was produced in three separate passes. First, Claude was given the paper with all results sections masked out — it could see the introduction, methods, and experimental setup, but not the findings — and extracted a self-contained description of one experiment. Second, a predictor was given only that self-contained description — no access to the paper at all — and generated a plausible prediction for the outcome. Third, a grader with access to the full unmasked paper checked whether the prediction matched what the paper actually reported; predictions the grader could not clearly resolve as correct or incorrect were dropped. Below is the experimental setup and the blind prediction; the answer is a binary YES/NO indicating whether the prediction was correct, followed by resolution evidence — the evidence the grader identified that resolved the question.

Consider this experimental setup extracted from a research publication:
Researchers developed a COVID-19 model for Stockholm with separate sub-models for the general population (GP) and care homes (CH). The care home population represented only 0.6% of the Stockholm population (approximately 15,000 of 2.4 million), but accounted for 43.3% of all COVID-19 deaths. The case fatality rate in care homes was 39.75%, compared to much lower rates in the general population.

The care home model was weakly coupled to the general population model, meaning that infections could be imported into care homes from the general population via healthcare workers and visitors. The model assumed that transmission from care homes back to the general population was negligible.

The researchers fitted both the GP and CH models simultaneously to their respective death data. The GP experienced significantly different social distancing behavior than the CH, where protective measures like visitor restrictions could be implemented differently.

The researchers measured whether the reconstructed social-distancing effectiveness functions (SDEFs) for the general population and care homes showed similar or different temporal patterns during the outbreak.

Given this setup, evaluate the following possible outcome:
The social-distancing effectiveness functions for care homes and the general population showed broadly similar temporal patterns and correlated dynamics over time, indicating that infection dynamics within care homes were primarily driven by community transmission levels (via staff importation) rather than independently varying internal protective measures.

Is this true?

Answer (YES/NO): NO